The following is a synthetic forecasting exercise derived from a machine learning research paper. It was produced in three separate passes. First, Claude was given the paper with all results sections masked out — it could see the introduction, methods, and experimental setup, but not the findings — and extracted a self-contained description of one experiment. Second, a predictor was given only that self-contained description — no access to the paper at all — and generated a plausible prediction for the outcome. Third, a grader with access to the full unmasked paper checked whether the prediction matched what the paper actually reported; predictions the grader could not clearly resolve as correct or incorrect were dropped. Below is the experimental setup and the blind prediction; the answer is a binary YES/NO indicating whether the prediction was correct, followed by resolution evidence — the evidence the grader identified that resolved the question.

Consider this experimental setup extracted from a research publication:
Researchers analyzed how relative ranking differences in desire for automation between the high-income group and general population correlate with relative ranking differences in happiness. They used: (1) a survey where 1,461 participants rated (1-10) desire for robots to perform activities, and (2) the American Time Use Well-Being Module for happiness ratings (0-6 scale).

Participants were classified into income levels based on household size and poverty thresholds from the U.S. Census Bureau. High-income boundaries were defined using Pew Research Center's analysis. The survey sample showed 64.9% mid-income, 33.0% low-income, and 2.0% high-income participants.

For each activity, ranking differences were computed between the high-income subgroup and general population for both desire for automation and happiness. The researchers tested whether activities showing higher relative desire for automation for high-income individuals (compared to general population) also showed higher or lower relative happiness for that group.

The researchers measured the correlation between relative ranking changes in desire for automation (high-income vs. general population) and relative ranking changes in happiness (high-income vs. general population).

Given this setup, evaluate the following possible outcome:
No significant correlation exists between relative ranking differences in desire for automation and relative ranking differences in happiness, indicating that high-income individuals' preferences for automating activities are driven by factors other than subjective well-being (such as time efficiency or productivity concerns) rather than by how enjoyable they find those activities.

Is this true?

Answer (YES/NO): NO